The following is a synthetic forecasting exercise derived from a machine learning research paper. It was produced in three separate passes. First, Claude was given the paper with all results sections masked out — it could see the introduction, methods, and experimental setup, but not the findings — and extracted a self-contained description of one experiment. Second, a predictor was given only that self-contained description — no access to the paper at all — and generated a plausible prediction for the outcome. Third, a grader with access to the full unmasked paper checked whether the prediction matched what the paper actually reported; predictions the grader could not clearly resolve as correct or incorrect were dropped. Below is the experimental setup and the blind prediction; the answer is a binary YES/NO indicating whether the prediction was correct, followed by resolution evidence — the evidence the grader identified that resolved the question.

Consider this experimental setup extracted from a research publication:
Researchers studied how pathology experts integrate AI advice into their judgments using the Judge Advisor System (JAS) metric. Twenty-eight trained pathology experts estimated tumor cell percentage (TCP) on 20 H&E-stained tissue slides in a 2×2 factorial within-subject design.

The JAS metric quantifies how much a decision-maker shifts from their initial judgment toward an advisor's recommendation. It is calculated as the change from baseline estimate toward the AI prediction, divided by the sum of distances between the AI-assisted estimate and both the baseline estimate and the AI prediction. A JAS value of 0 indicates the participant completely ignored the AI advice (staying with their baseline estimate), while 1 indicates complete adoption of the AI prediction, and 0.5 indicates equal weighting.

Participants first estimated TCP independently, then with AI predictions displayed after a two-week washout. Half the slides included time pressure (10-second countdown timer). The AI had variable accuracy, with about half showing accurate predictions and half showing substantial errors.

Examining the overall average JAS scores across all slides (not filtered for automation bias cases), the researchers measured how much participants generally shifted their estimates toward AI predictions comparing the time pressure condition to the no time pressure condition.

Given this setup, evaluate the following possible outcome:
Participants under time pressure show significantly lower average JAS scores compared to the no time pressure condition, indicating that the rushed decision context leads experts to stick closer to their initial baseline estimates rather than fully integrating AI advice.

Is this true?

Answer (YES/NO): NO